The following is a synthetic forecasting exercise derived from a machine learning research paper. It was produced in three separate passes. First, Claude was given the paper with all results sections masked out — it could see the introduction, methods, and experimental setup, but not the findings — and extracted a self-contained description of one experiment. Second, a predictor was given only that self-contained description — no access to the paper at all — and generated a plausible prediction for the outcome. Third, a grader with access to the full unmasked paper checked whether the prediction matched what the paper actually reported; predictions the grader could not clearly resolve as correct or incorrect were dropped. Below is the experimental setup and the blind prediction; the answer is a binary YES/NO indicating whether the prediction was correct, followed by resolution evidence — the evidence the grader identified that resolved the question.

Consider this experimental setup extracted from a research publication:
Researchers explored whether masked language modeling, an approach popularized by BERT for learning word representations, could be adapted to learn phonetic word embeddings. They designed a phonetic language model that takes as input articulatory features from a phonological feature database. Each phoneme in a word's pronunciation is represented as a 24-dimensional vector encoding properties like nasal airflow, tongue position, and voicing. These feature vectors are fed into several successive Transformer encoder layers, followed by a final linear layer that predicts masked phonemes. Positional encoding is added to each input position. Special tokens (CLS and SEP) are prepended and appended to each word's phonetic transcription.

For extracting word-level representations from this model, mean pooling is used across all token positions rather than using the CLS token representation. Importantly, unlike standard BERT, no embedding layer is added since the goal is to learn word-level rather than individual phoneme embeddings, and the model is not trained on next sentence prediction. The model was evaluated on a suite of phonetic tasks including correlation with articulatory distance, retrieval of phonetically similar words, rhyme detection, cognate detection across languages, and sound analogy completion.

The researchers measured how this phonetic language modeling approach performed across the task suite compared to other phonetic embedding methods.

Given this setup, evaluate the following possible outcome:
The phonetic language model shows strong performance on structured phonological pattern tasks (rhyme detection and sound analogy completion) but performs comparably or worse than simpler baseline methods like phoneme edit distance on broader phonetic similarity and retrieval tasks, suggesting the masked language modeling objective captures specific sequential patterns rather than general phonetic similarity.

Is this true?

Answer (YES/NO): NO